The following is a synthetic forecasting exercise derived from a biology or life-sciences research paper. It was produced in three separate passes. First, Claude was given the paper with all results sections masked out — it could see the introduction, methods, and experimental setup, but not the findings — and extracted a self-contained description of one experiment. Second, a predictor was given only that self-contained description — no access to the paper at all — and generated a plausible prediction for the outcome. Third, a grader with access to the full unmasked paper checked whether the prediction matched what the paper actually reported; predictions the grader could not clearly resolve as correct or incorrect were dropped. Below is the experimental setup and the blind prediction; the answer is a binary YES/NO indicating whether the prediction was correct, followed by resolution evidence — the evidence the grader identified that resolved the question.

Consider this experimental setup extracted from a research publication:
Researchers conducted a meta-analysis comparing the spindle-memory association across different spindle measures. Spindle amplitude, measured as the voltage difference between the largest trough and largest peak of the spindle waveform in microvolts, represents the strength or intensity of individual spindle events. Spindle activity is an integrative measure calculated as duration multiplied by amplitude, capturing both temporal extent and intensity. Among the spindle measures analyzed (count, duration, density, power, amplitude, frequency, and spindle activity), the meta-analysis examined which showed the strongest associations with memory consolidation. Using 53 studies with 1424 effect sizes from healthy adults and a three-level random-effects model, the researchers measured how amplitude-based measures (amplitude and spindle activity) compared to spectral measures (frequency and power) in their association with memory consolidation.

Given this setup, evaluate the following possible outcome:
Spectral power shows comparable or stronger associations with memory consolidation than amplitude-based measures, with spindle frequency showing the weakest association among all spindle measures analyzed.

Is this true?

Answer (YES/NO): NO